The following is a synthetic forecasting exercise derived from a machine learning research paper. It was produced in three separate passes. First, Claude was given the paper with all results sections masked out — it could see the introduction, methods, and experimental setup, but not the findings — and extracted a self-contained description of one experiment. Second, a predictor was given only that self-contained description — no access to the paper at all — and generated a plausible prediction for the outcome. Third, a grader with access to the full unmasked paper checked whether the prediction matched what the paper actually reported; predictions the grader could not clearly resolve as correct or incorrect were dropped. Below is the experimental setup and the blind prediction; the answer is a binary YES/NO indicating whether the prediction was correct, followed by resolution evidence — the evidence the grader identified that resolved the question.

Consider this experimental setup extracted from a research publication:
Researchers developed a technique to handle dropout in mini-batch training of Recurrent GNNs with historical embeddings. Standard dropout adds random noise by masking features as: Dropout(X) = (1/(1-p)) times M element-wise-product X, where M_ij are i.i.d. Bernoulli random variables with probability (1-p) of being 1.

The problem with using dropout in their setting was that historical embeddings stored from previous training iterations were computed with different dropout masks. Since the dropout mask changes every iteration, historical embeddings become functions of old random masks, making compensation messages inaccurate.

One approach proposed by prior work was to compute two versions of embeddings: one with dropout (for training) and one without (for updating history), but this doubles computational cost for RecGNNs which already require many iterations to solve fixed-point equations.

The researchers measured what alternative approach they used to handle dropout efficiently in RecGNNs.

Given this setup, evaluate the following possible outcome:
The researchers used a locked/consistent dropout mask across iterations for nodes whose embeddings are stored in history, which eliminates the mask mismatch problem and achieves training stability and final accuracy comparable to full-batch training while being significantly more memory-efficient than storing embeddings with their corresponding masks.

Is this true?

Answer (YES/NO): NO